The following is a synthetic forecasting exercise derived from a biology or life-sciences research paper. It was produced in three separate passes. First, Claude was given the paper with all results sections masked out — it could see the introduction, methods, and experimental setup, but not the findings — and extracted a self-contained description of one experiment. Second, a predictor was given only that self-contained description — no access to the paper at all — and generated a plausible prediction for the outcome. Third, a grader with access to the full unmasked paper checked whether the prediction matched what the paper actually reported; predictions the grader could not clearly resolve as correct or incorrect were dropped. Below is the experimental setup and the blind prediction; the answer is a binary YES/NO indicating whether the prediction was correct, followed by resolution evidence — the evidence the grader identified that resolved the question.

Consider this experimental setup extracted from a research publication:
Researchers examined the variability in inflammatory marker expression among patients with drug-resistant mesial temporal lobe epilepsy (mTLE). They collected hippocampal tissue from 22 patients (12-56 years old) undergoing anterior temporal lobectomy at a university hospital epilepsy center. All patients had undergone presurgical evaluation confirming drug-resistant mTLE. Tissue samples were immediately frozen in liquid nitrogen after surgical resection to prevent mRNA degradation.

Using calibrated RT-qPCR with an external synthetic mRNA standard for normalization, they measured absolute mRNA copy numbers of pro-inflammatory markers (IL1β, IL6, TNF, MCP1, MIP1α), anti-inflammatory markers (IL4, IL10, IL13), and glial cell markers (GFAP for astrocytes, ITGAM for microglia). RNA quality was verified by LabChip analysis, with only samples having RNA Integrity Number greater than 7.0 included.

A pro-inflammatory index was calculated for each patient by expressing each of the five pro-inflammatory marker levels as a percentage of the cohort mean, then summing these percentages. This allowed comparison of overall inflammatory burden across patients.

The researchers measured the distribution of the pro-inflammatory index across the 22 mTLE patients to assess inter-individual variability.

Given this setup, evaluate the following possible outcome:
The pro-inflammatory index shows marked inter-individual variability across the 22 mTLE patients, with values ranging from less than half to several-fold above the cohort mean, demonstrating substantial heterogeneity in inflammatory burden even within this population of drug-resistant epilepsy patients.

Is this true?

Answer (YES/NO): YES